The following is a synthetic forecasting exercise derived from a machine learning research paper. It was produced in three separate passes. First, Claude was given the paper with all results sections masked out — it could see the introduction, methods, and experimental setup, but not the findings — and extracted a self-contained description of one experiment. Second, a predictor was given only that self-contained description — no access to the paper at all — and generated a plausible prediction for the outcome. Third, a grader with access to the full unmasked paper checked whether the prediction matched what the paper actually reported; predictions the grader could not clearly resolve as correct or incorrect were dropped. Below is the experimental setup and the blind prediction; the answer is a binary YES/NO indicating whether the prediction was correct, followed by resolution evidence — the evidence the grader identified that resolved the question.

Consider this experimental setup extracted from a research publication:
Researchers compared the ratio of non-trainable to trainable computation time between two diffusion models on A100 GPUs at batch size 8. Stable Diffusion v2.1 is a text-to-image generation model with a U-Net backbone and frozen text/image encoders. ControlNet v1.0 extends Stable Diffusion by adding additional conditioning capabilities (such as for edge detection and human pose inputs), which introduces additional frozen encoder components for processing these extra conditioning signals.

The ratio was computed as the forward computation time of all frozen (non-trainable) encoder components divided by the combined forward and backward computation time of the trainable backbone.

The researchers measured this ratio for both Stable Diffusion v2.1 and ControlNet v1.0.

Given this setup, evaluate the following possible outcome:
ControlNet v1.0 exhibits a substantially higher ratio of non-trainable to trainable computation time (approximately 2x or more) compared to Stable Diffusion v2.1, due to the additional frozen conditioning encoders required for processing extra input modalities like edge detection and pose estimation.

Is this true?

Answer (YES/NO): YES